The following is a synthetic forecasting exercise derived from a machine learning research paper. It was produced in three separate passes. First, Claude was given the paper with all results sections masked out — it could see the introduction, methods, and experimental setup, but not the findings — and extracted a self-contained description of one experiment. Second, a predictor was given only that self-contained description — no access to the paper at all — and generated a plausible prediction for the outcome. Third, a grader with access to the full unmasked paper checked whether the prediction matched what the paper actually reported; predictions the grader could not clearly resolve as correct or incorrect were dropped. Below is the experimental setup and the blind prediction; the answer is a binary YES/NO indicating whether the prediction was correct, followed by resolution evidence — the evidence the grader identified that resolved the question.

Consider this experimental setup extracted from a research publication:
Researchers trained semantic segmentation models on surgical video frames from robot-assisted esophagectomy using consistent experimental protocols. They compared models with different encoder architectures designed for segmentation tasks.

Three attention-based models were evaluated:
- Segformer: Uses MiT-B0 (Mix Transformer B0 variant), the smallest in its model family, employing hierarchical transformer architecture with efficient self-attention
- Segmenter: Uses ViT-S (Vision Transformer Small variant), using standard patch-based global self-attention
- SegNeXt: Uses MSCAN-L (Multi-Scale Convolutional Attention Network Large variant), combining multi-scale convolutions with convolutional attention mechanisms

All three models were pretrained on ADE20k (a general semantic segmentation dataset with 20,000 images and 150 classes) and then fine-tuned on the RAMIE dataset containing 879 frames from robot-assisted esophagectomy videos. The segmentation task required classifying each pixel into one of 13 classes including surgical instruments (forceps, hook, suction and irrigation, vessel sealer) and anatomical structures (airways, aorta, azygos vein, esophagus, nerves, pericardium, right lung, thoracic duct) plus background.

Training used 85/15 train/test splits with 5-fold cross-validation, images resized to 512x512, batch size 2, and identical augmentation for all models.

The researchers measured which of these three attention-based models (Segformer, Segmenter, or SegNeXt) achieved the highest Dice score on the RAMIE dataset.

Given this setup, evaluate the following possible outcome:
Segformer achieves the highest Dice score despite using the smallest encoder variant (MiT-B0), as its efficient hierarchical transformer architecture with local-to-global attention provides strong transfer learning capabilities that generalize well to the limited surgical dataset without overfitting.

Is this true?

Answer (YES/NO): NO